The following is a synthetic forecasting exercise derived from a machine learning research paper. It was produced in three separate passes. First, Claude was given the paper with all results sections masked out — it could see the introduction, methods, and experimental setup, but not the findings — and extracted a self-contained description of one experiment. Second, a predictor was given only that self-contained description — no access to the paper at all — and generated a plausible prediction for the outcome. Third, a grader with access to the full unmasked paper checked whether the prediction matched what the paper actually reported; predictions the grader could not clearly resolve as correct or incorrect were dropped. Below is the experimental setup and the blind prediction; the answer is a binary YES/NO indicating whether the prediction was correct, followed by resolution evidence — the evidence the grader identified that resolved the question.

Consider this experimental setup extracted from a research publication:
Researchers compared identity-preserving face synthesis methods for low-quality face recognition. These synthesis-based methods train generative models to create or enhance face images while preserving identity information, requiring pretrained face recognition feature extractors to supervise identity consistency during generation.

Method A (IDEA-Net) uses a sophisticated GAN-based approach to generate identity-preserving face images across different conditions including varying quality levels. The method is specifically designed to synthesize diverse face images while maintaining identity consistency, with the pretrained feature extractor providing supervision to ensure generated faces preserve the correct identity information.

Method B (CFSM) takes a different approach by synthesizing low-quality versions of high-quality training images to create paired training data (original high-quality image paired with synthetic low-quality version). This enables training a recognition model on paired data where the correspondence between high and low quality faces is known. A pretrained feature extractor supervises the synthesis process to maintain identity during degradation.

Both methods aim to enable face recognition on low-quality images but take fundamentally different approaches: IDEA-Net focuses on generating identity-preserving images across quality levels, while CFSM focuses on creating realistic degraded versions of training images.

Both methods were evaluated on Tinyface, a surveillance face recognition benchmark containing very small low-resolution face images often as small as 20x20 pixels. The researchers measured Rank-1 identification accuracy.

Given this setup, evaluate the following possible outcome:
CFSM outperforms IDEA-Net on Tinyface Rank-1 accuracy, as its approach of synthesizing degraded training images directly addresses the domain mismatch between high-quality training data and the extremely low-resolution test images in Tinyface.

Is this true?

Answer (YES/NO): NO